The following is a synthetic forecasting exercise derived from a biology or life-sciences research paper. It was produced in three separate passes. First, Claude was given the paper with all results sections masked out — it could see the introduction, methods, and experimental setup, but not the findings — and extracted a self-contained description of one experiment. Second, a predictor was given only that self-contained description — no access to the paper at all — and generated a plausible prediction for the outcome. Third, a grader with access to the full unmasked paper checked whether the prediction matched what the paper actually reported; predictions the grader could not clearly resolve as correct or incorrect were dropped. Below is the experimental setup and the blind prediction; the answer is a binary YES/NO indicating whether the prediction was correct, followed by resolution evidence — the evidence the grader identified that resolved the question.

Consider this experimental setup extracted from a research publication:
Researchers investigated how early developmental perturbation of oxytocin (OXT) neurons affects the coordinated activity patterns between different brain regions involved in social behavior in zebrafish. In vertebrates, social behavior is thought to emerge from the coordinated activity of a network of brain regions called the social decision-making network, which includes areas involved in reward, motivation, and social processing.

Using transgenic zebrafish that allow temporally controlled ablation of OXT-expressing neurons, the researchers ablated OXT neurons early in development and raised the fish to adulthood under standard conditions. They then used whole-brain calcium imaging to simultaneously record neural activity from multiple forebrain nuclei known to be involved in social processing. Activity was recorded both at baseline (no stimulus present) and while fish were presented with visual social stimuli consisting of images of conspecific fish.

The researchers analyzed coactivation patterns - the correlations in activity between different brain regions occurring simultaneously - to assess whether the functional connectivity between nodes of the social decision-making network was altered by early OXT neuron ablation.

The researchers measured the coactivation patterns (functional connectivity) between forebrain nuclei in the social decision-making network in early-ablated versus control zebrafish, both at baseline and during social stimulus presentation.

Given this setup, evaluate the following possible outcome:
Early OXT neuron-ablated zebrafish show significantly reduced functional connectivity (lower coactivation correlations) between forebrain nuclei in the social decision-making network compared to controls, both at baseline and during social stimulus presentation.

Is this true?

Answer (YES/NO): NO